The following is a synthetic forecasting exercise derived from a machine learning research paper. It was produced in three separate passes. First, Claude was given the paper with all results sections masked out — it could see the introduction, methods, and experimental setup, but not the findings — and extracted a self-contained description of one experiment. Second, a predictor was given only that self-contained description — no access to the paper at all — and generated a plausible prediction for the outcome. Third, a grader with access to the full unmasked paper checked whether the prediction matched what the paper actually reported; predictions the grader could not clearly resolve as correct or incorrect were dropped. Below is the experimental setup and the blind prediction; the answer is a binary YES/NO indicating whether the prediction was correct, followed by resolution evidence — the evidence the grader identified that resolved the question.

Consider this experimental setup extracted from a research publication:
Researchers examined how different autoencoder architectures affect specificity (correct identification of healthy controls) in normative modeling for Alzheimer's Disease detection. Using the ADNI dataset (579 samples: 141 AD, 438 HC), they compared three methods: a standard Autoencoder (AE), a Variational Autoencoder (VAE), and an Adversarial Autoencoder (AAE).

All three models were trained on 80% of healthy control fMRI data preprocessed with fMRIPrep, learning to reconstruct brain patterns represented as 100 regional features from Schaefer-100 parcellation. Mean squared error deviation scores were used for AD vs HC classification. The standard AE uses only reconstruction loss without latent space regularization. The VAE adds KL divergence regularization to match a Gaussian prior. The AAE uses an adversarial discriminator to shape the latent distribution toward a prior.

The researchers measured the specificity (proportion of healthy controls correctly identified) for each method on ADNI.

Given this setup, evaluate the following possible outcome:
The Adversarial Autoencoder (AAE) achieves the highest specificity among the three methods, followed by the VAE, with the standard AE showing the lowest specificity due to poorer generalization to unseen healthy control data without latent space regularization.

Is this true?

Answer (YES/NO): YES